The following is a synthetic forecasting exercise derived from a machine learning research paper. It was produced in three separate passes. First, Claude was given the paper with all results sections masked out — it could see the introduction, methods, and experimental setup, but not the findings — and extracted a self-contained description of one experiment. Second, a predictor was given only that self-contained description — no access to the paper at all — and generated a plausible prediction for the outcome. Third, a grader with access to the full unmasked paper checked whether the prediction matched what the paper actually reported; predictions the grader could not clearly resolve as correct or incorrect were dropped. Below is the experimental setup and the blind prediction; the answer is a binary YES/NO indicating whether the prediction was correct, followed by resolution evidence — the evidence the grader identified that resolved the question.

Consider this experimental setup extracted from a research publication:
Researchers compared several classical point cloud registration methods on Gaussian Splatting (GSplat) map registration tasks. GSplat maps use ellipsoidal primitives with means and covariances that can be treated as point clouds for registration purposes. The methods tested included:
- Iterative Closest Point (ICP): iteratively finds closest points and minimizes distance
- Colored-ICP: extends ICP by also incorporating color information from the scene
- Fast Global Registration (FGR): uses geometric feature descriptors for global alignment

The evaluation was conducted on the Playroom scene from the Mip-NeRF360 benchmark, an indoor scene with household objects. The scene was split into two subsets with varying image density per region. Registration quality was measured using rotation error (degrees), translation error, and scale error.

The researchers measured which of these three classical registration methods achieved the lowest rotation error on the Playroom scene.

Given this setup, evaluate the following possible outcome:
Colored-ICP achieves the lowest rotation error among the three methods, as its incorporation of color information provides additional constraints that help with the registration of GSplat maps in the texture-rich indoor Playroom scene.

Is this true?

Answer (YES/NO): YES